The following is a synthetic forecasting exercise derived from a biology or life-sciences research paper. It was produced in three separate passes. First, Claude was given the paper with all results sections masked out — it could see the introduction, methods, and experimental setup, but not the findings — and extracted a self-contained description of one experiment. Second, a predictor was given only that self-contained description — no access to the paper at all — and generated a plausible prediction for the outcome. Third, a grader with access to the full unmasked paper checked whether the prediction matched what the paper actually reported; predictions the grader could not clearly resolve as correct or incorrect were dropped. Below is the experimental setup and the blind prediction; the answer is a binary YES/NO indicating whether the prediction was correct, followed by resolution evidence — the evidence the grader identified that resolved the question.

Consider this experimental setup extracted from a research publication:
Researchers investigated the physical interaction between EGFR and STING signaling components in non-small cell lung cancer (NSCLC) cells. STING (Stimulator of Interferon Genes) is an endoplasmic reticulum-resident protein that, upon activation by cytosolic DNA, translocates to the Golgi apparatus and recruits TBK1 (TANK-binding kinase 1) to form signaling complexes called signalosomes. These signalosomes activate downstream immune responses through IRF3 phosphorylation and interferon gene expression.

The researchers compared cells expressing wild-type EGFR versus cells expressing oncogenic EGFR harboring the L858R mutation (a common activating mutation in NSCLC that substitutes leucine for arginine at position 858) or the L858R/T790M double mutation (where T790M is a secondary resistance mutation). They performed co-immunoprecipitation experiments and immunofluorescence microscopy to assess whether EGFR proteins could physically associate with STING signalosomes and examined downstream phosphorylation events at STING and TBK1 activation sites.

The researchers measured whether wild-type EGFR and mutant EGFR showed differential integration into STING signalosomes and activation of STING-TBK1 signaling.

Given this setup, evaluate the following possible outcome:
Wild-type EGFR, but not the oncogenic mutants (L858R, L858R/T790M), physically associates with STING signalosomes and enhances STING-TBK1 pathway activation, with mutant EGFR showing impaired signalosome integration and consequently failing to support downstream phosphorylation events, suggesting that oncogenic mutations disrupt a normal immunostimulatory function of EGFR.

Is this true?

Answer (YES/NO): NO